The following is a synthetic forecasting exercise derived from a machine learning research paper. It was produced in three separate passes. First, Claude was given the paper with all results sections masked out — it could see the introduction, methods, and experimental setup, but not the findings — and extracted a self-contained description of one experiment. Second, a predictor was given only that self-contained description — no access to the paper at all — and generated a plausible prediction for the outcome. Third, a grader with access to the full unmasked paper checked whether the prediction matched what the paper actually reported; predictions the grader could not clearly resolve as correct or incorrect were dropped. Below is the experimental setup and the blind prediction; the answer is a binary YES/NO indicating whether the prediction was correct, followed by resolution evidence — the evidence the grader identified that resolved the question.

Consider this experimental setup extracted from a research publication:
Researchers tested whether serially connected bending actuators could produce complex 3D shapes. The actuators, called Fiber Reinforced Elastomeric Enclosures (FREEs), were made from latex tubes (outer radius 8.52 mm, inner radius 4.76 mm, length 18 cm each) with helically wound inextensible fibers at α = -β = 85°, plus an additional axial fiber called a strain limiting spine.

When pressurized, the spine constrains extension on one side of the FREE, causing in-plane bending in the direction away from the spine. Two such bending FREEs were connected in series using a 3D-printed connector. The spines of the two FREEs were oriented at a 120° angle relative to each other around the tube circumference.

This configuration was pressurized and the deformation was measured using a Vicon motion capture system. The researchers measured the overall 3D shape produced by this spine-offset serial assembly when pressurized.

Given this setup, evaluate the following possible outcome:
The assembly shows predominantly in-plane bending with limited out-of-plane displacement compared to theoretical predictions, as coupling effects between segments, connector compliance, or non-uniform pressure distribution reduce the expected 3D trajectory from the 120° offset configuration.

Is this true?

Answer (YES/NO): NO